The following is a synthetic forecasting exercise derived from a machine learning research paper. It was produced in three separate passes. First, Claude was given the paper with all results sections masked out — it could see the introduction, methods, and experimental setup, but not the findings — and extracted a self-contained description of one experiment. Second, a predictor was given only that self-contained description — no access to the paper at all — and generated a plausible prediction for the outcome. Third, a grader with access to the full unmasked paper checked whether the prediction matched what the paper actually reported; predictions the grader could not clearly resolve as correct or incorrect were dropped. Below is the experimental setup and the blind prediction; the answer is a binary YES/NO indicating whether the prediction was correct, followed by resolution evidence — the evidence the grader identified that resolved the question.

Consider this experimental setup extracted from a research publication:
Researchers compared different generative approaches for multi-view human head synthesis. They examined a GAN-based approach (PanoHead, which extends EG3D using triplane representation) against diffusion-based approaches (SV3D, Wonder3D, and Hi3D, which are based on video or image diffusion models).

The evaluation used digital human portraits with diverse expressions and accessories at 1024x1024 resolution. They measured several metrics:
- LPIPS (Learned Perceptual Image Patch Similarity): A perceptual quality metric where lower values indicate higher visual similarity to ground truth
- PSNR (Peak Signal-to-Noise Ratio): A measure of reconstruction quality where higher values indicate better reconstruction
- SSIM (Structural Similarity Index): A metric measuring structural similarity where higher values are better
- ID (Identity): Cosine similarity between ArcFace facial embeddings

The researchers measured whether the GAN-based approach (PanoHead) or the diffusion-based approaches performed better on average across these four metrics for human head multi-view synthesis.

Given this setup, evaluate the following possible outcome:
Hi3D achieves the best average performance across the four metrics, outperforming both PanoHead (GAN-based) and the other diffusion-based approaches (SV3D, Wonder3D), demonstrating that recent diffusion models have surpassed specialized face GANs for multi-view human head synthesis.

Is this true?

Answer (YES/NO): NO